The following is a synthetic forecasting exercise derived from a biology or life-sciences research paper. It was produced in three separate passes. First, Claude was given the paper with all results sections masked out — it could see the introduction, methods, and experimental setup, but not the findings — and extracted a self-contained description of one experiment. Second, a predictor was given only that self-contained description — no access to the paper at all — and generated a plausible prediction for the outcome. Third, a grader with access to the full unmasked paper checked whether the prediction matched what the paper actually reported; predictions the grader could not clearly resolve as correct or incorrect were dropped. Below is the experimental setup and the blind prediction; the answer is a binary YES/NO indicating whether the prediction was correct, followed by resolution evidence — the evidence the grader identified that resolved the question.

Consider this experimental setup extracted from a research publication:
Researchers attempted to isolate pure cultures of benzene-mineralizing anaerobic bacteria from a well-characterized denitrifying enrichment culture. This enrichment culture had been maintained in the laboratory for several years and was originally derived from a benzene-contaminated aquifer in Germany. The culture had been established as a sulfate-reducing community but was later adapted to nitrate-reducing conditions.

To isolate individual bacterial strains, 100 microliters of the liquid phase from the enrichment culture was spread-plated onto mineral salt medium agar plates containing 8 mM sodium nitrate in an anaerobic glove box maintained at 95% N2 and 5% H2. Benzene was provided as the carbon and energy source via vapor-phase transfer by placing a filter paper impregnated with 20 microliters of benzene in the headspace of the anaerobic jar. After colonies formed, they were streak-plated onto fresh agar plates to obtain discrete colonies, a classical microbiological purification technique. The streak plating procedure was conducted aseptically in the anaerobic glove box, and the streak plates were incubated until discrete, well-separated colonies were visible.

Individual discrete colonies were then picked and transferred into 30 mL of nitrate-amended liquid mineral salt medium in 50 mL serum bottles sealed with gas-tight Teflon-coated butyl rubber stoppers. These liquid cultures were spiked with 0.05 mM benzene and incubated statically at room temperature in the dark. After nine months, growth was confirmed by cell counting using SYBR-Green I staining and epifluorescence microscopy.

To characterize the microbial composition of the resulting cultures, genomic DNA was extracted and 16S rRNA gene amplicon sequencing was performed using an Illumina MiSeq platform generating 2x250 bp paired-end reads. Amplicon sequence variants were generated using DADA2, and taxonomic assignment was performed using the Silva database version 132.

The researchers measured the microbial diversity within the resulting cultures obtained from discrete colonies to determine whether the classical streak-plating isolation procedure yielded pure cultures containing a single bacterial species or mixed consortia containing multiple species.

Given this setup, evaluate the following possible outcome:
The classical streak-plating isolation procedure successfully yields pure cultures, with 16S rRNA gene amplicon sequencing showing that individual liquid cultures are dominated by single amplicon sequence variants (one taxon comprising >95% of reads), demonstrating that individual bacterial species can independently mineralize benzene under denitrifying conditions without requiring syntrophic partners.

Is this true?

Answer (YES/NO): NO